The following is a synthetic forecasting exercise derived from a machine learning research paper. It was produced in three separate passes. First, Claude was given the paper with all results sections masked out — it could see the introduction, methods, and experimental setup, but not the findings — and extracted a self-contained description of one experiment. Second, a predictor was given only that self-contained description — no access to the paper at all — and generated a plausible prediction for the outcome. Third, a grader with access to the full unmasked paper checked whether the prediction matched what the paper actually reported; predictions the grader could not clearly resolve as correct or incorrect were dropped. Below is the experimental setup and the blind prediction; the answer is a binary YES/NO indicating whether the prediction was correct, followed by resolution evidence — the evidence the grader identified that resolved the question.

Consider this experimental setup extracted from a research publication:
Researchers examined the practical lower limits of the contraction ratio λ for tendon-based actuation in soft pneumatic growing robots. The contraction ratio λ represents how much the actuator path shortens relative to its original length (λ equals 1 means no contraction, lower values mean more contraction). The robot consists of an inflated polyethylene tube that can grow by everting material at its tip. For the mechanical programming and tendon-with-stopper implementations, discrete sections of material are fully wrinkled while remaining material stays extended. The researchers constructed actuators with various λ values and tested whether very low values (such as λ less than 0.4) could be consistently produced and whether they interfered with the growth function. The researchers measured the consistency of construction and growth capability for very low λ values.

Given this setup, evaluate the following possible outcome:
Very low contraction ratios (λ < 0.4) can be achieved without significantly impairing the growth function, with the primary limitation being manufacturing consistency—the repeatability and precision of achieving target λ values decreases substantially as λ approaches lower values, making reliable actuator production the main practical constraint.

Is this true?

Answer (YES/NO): NO